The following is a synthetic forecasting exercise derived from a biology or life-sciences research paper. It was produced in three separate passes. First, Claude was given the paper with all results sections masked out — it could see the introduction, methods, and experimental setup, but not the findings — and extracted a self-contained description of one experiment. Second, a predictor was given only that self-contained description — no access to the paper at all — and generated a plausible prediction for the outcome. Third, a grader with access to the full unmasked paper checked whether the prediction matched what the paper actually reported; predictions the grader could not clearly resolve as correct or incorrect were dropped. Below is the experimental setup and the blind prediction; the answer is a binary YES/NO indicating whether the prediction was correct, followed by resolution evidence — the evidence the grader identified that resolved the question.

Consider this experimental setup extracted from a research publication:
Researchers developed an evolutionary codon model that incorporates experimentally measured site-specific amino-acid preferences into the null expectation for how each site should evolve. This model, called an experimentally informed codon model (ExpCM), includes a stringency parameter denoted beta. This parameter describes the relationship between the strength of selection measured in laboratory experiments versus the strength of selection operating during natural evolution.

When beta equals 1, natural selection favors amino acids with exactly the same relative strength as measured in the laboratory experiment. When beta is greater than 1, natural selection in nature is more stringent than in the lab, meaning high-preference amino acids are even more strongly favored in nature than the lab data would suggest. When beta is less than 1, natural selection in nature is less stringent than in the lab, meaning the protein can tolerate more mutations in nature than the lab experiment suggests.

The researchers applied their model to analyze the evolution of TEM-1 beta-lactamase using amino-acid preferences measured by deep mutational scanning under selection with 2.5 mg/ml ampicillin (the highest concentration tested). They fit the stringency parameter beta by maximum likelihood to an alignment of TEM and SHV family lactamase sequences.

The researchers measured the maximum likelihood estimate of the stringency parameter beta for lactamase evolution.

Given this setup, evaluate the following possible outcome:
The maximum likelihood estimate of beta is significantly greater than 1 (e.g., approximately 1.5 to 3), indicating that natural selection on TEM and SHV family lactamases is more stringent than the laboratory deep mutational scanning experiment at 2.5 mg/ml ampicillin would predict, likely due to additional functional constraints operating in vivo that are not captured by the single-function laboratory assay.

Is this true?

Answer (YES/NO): NO